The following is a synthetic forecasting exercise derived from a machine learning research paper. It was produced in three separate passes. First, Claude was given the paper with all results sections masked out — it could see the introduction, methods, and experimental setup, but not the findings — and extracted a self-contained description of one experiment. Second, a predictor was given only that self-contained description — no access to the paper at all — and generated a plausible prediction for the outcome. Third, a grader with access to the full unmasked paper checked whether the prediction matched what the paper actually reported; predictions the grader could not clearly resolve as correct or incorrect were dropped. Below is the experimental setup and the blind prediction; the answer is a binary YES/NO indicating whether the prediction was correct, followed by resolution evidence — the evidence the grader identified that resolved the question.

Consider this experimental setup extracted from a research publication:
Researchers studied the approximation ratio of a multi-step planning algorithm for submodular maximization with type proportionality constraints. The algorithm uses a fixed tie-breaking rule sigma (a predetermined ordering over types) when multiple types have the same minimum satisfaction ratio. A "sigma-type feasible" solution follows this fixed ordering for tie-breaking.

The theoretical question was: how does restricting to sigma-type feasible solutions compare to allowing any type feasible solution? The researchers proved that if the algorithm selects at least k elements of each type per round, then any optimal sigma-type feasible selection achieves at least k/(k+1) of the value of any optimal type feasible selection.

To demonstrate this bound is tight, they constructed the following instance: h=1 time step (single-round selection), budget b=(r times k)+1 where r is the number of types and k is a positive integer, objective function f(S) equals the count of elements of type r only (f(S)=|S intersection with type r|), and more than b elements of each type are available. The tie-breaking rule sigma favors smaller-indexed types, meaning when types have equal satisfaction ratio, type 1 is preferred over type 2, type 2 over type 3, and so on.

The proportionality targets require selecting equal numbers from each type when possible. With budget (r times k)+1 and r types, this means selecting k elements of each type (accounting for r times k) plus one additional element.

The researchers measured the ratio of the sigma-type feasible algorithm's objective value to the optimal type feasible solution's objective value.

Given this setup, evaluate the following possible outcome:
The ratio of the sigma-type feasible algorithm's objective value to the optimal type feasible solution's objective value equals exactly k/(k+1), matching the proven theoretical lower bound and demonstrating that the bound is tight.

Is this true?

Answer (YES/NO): YES